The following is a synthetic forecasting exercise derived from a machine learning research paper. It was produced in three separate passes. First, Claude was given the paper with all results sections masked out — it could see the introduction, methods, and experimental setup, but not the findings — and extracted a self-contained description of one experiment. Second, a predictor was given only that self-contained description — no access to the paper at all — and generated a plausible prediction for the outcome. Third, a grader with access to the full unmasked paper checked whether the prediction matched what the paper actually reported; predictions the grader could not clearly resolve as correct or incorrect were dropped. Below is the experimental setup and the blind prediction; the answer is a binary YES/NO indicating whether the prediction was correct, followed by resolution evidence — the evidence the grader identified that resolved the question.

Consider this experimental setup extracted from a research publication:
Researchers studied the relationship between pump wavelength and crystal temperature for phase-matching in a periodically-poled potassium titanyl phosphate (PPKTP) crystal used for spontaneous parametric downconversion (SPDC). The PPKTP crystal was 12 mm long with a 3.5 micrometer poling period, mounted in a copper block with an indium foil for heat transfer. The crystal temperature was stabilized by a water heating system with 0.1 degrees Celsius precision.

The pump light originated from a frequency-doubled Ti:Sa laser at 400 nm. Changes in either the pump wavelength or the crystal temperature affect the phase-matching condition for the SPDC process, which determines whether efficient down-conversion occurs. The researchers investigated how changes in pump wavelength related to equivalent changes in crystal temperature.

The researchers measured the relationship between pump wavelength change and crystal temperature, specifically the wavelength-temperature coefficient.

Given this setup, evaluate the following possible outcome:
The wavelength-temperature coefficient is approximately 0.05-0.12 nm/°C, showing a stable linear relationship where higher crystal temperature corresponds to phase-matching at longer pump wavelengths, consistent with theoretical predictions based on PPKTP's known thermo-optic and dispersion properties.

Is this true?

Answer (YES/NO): NO